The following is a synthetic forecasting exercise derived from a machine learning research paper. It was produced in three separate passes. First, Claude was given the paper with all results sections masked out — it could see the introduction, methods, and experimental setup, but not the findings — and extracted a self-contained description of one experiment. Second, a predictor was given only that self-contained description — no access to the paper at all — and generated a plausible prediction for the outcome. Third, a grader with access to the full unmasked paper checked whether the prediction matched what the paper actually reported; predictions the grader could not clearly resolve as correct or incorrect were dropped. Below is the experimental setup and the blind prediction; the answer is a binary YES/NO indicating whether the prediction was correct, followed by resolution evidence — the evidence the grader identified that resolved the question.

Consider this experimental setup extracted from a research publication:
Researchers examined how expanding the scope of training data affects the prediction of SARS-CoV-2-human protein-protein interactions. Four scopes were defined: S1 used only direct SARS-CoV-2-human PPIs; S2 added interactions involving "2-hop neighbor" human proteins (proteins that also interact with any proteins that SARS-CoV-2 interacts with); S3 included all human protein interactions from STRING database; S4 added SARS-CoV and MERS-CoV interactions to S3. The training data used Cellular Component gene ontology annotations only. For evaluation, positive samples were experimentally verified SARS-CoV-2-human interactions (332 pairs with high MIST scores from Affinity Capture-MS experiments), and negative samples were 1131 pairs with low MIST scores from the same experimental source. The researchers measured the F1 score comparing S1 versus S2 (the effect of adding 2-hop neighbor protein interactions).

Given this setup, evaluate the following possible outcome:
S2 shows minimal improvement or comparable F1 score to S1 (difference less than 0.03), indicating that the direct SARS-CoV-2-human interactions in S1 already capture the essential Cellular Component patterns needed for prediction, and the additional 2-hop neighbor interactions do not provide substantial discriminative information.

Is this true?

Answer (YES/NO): NO